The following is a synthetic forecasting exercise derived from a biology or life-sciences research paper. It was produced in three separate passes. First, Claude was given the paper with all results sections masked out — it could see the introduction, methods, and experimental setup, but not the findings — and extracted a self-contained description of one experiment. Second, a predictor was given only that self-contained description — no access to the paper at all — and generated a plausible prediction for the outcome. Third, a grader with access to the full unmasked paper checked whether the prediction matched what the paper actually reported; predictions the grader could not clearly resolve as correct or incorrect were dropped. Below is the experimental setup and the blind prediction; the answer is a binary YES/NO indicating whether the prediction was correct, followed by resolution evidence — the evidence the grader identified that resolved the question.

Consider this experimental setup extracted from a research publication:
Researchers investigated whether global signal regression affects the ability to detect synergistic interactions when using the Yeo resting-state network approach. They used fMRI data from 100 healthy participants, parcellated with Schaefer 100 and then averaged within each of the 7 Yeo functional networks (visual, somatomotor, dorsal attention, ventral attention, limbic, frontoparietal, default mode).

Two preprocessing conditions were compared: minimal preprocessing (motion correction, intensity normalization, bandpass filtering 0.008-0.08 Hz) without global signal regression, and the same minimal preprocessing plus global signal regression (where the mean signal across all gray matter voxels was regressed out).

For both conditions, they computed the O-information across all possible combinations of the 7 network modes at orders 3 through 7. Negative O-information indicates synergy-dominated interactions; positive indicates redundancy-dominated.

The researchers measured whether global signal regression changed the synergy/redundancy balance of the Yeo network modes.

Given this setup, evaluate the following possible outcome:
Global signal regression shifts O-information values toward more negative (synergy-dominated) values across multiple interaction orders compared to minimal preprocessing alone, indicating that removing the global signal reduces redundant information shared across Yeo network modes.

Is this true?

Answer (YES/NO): NO